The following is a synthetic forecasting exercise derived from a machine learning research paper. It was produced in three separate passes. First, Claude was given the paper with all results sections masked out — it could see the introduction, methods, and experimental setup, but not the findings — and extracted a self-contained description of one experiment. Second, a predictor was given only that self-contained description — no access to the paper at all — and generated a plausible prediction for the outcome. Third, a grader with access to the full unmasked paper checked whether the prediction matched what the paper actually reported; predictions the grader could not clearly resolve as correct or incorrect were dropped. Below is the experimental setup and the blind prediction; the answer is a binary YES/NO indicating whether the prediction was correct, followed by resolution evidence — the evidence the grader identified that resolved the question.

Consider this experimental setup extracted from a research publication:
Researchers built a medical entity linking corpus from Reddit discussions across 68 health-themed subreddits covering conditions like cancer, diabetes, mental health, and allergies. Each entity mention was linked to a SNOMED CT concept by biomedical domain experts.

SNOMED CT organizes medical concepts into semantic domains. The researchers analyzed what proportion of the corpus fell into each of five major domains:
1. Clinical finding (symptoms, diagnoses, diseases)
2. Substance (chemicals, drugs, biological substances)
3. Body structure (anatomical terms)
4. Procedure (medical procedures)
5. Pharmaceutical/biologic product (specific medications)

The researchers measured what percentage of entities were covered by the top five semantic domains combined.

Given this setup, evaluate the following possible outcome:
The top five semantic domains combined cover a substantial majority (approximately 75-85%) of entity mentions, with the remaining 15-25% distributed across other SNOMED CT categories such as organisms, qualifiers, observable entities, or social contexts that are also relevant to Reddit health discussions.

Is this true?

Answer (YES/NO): NO